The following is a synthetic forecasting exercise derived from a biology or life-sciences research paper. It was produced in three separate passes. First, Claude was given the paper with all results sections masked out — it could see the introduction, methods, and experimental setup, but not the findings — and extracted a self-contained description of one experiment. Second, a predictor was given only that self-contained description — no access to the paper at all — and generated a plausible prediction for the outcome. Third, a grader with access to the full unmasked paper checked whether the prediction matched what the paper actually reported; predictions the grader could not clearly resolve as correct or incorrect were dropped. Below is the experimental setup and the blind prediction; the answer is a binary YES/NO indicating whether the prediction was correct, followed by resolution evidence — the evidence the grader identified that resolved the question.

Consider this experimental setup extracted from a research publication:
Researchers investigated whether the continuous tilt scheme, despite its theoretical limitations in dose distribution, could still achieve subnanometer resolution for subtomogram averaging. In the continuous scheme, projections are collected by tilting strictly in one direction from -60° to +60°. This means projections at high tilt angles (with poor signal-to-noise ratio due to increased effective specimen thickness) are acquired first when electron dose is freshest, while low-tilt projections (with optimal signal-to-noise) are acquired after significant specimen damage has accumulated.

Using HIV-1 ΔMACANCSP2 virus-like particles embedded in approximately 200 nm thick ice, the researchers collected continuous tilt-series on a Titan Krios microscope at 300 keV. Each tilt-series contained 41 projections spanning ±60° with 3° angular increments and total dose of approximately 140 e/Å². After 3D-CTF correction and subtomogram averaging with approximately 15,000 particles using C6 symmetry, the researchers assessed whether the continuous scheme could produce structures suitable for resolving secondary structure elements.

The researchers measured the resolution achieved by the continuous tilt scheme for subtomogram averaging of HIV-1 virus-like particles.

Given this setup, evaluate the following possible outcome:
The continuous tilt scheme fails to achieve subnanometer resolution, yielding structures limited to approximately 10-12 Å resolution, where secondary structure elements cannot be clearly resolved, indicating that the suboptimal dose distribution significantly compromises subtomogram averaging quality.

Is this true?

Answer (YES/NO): NO